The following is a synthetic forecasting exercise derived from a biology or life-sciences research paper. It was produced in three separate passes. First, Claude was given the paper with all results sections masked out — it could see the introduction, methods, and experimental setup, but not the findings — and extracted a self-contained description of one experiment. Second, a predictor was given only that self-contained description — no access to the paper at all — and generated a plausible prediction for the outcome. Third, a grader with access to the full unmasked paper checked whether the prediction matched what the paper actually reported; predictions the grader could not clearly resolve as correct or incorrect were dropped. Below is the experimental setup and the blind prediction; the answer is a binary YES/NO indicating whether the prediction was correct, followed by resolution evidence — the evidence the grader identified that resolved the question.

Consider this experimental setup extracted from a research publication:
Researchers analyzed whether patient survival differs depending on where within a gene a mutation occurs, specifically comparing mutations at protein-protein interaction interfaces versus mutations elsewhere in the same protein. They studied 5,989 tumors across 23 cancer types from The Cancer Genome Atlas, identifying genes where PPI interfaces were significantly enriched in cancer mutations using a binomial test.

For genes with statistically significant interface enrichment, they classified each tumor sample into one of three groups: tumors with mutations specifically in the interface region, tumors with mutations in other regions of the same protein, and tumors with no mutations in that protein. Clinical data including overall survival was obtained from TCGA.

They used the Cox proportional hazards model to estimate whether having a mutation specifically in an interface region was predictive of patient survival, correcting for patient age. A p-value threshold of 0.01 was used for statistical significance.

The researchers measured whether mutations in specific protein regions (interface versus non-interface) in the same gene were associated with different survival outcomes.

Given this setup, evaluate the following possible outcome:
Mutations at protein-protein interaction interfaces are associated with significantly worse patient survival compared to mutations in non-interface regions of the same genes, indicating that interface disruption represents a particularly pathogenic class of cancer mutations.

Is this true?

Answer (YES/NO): YES